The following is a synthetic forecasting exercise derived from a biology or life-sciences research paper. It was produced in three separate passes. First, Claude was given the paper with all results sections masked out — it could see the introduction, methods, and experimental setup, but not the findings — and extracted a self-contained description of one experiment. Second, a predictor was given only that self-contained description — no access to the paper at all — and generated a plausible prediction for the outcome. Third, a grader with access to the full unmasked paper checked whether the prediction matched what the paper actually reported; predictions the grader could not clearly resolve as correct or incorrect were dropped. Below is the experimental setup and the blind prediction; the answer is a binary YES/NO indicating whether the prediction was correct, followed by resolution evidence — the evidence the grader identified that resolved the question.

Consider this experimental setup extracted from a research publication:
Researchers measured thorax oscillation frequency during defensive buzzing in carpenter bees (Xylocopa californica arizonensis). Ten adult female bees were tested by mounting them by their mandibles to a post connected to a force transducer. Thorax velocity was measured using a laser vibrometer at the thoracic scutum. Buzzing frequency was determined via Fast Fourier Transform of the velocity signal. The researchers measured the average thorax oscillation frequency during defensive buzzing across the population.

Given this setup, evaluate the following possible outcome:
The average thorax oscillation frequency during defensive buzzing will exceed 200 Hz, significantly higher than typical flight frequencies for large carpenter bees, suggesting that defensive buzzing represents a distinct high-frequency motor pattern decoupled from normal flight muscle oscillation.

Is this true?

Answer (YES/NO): NO